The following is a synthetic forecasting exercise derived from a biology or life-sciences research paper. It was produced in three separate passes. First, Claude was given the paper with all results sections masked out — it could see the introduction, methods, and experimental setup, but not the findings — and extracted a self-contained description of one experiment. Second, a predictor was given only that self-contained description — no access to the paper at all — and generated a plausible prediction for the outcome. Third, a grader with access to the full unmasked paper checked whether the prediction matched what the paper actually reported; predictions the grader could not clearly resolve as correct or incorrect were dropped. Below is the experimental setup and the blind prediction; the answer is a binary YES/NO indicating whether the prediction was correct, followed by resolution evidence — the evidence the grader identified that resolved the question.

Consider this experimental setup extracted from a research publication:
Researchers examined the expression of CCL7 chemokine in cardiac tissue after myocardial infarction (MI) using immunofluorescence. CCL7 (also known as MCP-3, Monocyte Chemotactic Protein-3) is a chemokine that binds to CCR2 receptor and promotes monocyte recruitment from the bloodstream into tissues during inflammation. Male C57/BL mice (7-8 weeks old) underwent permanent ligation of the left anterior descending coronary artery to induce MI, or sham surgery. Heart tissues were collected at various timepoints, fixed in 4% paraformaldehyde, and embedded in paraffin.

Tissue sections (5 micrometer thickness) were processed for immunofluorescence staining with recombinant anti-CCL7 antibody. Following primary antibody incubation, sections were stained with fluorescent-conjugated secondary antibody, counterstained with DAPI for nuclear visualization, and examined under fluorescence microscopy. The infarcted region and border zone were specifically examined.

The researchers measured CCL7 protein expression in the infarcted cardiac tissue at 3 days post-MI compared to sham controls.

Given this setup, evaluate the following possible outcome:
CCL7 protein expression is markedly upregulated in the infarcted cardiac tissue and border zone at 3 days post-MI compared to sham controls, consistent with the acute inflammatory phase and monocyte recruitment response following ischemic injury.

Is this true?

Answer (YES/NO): YES